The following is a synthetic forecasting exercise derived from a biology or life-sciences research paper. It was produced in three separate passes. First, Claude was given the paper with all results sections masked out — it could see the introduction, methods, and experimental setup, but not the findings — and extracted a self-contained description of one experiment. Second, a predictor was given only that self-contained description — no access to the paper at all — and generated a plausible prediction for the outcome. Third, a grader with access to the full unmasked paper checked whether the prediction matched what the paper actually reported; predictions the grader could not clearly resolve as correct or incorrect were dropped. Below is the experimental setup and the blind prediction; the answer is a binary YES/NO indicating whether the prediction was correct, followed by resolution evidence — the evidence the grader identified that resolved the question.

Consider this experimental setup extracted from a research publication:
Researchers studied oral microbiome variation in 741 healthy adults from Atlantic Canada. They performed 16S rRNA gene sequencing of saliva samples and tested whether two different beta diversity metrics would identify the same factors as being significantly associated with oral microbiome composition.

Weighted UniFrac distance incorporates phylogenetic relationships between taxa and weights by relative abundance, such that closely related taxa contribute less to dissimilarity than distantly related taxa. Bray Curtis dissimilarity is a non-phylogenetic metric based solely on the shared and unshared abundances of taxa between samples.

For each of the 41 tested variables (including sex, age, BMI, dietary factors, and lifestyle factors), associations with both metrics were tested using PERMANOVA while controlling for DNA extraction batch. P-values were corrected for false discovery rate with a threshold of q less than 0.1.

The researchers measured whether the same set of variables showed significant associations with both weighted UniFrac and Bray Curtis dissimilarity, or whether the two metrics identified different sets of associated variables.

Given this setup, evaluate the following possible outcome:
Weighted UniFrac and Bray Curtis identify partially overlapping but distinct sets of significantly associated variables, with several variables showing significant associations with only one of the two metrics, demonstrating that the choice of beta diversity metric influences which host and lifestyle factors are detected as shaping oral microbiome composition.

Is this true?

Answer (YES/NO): YES